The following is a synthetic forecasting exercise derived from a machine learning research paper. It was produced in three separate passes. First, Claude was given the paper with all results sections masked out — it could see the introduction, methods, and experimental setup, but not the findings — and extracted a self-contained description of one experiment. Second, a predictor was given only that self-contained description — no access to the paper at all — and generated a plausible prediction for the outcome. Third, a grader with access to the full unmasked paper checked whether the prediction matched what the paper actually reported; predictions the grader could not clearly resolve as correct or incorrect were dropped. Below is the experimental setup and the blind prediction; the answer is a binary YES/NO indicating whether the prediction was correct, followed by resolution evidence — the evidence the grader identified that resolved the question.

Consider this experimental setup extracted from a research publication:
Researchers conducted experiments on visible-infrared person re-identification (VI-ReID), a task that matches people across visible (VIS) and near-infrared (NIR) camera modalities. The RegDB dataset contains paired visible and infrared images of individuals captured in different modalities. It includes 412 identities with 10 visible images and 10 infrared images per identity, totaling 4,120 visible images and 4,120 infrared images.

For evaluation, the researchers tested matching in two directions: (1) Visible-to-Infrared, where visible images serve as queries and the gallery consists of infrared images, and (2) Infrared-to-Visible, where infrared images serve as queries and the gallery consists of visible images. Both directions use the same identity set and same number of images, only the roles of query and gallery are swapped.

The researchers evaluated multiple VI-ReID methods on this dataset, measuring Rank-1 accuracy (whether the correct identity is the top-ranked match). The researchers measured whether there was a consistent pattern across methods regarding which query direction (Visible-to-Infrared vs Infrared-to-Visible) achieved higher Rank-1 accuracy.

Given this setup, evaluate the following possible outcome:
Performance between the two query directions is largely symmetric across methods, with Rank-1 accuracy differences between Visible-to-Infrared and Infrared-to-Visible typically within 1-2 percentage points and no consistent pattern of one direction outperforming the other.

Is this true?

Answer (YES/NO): NO